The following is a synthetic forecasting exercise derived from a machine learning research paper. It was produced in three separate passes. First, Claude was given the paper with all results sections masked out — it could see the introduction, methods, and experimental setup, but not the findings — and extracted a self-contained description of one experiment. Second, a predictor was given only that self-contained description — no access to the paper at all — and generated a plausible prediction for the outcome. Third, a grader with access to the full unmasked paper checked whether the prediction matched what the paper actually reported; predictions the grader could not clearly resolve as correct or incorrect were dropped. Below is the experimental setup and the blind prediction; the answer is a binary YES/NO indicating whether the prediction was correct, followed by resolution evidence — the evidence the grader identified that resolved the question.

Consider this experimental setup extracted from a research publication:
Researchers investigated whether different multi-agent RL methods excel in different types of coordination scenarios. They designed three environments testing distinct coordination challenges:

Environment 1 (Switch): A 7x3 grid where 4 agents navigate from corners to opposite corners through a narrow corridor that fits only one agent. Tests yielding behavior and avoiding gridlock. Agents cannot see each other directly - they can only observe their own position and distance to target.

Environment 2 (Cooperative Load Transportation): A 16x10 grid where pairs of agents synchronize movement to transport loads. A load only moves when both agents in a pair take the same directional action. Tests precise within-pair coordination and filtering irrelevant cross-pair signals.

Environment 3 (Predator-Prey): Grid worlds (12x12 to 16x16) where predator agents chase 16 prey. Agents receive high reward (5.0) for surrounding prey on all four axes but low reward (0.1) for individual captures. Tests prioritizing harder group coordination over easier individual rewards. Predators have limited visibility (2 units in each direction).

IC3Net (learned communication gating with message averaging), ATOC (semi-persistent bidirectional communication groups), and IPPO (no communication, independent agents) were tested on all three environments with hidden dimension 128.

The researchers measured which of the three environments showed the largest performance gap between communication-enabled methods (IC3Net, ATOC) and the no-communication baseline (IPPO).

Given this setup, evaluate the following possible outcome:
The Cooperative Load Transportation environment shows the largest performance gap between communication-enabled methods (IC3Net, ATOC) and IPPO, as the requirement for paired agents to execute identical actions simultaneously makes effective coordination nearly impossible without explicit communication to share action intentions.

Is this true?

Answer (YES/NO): NO